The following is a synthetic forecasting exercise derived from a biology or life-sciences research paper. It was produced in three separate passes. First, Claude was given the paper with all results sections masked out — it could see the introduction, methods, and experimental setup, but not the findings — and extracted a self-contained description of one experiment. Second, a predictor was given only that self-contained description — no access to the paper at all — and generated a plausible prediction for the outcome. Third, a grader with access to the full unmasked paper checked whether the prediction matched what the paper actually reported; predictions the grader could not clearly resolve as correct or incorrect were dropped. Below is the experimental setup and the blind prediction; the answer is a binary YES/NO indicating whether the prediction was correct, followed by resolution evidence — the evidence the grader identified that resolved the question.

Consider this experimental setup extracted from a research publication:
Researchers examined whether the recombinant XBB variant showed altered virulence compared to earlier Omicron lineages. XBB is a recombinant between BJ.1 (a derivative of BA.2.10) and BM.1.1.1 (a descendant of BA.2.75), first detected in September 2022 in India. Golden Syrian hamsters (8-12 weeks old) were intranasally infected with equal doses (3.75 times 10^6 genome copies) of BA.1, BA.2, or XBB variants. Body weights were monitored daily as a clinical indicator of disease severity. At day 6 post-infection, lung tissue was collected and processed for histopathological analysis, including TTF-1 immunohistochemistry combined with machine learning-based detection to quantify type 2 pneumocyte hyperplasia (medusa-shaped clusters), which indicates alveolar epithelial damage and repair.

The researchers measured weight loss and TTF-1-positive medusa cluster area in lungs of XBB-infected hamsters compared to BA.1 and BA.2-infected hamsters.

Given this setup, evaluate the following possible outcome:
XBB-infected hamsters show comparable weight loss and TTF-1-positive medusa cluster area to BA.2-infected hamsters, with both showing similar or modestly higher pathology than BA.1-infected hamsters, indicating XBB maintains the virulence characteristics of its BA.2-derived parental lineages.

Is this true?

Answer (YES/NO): NO